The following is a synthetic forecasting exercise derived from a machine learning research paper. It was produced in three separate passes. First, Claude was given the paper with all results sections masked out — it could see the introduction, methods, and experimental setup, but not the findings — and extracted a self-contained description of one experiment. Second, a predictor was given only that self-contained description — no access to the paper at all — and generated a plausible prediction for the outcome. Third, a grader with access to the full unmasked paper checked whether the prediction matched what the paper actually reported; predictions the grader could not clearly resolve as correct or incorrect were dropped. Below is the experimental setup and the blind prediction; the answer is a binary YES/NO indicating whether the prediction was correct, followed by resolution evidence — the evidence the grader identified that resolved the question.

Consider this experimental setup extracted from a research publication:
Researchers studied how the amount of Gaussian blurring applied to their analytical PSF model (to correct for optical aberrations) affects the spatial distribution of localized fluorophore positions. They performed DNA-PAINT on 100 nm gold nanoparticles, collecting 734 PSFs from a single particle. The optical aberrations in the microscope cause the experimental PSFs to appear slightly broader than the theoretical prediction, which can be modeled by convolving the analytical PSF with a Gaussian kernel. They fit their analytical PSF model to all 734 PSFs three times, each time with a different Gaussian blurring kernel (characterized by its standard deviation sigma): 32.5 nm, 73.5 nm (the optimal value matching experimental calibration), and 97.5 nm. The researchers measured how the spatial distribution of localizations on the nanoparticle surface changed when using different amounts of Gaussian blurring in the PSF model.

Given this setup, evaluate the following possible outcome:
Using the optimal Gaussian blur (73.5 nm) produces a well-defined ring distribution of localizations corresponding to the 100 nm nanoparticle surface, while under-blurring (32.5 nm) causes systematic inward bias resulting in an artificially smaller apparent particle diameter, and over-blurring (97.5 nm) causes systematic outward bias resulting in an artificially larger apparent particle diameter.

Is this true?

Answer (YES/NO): NO